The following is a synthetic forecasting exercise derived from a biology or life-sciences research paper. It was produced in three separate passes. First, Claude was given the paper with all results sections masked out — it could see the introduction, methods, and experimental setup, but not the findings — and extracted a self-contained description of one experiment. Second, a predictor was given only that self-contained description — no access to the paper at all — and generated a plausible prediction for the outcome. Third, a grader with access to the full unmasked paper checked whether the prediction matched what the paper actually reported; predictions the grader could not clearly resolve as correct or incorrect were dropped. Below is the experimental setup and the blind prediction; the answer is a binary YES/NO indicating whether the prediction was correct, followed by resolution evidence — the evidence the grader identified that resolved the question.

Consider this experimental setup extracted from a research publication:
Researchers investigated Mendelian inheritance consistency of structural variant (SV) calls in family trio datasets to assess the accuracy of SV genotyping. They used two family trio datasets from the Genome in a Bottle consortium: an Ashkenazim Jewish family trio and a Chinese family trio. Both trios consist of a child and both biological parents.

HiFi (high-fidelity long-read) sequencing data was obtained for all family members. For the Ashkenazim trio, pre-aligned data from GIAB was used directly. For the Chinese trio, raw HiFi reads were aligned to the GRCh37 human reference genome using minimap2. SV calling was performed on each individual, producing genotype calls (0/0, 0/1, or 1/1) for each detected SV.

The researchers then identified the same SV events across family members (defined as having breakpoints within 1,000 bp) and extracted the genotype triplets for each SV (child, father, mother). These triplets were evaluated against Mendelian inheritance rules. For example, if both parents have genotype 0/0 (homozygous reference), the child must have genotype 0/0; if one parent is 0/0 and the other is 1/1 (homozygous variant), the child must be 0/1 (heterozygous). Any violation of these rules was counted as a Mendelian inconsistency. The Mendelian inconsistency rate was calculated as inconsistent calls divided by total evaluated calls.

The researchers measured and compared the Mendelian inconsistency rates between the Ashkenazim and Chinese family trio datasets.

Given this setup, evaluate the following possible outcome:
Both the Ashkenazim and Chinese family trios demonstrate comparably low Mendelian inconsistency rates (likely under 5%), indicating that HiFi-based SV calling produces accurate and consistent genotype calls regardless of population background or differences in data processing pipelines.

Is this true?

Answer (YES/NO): YES